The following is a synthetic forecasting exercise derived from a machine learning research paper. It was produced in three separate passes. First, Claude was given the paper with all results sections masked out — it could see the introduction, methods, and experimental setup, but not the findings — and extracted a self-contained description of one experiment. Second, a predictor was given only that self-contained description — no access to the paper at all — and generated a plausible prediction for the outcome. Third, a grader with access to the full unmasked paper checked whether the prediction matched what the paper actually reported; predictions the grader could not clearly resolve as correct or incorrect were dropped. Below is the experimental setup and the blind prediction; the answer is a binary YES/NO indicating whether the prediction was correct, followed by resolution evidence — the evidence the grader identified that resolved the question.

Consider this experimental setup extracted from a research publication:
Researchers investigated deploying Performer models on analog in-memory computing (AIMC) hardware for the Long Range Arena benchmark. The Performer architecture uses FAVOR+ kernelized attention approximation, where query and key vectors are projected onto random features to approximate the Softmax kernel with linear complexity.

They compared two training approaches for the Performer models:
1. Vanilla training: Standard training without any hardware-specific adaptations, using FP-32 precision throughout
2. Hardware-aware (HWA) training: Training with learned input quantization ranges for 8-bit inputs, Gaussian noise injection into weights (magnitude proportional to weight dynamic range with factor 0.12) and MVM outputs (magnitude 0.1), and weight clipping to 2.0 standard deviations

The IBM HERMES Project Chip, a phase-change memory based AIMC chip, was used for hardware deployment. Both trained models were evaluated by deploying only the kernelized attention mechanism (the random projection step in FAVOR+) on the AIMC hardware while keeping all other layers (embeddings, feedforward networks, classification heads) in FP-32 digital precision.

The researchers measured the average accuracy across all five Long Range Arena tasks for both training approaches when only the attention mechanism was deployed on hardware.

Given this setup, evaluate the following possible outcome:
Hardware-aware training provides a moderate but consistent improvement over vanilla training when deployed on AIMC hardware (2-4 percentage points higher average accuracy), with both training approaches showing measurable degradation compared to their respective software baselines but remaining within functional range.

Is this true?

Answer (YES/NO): NO